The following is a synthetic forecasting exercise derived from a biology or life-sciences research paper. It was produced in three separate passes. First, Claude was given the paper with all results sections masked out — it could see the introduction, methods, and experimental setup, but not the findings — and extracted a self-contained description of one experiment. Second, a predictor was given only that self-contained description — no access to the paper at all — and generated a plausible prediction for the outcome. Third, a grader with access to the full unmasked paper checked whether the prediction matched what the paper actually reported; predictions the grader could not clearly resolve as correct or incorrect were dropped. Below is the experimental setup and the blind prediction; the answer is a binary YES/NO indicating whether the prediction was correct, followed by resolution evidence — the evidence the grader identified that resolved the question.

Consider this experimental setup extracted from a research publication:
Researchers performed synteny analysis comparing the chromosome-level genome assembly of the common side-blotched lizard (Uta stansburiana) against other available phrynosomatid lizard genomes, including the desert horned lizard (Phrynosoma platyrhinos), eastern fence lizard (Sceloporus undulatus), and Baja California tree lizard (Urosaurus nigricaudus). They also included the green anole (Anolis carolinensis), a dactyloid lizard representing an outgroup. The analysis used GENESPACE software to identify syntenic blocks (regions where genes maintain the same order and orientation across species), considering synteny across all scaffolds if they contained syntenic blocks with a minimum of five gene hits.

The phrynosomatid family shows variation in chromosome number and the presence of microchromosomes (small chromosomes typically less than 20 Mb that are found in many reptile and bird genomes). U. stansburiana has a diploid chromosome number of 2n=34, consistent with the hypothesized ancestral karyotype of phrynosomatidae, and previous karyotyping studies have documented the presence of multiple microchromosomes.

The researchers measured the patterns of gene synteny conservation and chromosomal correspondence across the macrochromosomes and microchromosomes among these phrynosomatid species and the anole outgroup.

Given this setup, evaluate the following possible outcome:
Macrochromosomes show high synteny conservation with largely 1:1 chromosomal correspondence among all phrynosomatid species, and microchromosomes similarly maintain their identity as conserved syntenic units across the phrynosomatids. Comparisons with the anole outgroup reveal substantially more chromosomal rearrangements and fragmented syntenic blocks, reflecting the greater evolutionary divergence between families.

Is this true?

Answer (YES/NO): NO